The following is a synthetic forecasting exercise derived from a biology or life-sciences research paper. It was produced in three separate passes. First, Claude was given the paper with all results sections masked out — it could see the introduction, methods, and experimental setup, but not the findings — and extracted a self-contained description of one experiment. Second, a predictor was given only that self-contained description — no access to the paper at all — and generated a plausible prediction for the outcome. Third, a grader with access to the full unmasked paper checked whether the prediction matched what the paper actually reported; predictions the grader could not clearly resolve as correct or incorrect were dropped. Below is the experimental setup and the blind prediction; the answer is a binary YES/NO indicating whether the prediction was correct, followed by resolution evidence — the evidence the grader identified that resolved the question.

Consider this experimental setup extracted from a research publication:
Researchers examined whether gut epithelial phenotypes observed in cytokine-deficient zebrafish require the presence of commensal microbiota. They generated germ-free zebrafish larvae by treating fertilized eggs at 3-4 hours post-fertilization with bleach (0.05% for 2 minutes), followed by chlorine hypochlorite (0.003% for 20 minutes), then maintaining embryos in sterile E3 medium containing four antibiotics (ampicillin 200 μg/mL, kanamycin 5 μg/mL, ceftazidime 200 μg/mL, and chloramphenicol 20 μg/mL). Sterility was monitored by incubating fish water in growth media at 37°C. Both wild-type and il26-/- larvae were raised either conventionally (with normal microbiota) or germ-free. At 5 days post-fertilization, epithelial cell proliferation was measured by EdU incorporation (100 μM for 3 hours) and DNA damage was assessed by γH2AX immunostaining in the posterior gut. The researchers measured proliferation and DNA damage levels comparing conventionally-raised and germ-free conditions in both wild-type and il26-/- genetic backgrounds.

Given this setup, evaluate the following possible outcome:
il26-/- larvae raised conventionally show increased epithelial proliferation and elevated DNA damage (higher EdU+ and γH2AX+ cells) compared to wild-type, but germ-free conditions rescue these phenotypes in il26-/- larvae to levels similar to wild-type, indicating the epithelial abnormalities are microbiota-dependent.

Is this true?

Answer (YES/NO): YES